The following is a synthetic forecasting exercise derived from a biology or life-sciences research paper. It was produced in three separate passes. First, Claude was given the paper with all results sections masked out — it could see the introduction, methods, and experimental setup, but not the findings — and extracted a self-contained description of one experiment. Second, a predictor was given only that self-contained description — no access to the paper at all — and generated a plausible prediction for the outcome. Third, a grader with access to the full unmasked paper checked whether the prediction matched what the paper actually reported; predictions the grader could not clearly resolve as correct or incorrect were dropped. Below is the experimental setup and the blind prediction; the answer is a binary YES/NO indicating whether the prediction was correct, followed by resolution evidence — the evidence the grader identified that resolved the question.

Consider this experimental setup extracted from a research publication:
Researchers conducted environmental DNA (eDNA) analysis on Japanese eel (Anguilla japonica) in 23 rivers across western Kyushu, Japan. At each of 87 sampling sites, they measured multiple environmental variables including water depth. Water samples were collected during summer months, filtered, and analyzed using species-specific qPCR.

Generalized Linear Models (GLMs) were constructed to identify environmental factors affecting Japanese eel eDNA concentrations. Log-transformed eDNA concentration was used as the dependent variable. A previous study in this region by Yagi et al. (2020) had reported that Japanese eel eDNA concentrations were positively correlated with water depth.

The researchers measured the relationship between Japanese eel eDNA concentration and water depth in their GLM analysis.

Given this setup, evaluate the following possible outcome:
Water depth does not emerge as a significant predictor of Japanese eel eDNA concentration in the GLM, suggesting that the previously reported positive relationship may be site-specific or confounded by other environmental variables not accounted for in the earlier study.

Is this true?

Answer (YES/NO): NO